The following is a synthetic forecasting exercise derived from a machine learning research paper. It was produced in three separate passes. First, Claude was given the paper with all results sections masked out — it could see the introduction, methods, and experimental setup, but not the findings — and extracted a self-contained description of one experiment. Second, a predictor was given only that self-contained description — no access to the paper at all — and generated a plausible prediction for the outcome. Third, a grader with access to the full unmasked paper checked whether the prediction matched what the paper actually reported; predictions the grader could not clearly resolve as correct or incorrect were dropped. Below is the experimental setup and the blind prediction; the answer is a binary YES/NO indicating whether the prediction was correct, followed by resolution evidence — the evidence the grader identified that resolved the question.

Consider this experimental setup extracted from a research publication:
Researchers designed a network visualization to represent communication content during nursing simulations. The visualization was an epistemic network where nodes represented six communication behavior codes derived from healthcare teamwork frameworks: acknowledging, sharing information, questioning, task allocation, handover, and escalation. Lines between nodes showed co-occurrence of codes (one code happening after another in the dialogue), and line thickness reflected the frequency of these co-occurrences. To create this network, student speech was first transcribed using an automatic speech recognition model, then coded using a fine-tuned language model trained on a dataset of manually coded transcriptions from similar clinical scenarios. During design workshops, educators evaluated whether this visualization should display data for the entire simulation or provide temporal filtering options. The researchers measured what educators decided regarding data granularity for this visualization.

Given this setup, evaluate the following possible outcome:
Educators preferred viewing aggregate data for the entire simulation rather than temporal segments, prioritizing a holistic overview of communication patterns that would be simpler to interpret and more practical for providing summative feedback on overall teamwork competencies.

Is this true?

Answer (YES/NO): NO